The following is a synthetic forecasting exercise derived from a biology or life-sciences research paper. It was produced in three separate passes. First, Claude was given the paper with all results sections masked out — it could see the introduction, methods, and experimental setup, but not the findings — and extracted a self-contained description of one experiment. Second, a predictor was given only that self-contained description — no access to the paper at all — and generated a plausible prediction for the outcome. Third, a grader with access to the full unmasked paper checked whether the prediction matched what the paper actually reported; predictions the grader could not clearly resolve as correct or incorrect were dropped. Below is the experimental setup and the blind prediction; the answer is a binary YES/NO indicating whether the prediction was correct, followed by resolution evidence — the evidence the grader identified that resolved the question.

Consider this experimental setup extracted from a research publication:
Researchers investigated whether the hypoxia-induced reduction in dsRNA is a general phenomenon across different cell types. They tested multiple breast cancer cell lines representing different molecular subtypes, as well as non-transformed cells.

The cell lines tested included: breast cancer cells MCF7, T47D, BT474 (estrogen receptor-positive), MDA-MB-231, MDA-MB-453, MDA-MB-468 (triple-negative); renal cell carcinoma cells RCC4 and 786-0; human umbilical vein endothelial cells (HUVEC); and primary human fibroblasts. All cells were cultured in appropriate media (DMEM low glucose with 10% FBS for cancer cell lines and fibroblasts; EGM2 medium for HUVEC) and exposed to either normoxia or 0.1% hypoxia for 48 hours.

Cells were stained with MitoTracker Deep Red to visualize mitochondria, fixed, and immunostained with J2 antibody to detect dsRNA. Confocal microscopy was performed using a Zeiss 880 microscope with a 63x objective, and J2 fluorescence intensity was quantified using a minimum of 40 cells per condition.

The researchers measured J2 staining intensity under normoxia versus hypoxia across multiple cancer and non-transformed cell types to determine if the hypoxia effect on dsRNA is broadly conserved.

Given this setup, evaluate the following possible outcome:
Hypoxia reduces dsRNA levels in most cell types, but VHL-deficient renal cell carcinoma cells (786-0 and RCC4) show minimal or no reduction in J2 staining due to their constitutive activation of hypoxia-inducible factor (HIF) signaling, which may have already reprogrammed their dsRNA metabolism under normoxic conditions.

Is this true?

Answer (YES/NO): NO